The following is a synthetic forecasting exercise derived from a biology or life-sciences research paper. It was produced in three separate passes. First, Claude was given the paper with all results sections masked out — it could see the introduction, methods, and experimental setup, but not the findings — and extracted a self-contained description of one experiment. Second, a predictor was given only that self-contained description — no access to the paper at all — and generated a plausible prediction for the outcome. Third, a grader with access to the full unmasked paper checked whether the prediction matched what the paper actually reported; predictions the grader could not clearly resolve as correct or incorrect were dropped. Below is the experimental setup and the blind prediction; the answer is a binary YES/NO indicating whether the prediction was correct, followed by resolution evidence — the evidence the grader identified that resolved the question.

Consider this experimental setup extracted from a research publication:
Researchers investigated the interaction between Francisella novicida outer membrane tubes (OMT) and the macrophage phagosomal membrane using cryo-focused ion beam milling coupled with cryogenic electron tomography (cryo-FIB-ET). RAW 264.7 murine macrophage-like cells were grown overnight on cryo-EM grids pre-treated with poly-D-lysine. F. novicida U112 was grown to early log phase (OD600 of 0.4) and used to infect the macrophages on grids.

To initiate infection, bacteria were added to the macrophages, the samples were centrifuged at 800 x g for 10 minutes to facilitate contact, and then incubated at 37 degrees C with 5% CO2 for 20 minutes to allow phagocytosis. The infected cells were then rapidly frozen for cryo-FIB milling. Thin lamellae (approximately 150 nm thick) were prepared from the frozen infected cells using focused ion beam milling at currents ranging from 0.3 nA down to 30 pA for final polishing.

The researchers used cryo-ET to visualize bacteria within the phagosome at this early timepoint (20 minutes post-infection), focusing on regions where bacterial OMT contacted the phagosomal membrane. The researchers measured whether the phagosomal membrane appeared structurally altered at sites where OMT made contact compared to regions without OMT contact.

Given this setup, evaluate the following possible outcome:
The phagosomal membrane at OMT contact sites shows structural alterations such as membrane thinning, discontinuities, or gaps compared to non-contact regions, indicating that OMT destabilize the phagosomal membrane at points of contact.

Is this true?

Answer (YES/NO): YES